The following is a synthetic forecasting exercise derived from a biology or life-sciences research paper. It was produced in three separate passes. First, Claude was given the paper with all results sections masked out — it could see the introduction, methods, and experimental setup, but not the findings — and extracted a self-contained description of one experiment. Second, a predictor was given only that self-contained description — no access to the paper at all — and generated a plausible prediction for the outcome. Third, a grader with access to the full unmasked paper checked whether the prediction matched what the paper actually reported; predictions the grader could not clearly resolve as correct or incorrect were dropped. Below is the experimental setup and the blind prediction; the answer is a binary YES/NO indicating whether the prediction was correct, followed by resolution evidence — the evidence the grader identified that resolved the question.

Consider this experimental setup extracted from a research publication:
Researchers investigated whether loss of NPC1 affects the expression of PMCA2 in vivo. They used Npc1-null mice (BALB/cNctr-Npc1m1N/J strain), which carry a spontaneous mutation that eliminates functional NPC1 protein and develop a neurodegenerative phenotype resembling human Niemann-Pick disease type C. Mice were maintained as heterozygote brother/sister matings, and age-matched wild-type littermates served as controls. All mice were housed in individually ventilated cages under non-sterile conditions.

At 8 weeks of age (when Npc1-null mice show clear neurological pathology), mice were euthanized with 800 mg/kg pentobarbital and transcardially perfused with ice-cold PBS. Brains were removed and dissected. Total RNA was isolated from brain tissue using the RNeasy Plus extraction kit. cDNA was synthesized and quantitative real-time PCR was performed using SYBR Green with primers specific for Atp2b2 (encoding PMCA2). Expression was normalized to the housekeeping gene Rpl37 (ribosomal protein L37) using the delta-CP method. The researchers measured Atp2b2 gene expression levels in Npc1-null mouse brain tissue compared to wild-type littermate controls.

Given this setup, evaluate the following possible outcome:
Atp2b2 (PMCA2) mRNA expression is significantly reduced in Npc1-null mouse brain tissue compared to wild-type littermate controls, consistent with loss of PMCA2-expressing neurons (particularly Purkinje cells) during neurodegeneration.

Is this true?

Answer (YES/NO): YES